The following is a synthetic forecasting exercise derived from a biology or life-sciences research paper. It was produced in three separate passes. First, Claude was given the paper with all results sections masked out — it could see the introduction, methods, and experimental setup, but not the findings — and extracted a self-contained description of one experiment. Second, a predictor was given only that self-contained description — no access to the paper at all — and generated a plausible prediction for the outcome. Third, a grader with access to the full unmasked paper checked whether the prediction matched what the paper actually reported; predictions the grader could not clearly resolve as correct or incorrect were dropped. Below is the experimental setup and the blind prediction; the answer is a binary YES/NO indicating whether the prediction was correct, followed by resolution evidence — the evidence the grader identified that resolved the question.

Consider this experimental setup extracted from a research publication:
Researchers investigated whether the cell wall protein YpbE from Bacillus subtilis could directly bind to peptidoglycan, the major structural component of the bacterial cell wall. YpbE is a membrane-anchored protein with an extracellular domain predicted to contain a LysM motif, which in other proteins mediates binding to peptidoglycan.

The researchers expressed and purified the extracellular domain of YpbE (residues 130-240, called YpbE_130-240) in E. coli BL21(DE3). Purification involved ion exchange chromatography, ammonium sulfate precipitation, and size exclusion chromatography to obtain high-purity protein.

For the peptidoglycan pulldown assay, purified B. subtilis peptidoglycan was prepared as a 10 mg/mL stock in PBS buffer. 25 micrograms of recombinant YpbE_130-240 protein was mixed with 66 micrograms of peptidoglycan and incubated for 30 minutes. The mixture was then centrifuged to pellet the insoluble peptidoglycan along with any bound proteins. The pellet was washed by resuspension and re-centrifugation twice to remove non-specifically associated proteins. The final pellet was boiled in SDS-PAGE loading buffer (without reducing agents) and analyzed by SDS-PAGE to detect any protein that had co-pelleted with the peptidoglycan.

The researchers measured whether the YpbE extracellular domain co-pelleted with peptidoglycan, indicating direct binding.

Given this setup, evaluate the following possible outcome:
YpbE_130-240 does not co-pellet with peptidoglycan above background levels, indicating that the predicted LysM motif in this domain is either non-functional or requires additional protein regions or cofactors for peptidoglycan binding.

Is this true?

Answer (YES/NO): NO